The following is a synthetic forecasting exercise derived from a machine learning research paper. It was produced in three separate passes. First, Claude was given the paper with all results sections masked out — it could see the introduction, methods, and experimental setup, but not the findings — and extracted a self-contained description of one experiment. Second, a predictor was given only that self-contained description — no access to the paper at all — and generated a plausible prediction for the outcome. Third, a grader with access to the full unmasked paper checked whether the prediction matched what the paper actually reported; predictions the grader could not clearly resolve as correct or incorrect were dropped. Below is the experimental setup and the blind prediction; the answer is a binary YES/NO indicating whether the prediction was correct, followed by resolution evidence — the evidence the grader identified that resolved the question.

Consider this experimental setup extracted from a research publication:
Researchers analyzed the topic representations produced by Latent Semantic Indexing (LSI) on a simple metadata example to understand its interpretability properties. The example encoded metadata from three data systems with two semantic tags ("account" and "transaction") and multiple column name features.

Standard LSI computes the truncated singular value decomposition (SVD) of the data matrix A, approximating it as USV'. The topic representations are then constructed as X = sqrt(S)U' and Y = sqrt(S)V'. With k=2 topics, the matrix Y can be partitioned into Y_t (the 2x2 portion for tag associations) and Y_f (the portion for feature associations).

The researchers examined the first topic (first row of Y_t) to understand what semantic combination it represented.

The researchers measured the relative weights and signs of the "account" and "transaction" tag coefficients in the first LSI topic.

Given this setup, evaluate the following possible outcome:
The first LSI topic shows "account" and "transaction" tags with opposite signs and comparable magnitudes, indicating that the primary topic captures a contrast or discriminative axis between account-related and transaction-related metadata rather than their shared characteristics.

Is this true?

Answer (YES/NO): YES